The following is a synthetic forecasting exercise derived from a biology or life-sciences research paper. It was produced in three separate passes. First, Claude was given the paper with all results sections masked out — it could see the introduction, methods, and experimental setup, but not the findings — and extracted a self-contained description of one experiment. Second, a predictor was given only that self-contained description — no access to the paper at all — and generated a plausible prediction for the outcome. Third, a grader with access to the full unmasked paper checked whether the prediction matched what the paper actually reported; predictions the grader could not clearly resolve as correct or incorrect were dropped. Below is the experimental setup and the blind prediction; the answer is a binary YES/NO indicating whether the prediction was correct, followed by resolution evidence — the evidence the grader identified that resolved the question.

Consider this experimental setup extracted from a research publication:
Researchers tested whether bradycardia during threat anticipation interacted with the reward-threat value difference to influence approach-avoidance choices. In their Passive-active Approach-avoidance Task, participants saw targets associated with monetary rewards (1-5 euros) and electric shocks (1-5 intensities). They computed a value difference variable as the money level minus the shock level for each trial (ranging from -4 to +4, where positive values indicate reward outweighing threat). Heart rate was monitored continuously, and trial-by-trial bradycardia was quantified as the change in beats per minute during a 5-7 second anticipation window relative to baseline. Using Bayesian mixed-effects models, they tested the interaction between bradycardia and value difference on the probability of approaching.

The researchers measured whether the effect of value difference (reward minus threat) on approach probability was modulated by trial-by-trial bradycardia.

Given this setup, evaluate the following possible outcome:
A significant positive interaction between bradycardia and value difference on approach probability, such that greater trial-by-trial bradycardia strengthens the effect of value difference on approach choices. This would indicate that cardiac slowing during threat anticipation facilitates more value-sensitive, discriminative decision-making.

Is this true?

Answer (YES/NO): YES